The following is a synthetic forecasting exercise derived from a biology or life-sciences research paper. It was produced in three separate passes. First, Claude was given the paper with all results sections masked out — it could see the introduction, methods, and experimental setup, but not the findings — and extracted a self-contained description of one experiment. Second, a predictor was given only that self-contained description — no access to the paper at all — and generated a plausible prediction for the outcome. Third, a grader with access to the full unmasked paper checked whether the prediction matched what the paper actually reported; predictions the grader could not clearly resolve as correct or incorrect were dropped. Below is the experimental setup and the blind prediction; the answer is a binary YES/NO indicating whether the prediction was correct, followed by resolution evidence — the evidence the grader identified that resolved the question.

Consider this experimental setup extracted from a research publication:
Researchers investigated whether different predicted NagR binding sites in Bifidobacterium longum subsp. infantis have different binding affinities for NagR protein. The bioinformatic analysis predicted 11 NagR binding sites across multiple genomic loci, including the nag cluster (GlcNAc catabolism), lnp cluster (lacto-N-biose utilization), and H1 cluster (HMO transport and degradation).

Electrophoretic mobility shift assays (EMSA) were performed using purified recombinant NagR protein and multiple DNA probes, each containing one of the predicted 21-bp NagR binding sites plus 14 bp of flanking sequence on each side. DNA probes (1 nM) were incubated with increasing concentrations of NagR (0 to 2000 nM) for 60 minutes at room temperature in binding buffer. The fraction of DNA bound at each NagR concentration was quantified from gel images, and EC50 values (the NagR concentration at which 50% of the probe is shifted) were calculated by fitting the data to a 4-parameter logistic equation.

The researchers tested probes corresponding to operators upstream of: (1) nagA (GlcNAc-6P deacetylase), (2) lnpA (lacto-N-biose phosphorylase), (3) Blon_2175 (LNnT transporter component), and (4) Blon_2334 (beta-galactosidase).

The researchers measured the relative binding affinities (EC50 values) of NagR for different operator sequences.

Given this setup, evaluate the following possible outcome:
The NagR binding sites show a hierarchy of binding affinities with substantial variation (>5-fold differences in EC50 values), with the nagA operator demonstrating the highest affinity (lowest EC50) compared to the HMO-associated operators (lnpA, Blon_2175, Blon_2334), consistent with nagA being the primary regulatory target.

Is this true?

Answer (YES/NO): NO